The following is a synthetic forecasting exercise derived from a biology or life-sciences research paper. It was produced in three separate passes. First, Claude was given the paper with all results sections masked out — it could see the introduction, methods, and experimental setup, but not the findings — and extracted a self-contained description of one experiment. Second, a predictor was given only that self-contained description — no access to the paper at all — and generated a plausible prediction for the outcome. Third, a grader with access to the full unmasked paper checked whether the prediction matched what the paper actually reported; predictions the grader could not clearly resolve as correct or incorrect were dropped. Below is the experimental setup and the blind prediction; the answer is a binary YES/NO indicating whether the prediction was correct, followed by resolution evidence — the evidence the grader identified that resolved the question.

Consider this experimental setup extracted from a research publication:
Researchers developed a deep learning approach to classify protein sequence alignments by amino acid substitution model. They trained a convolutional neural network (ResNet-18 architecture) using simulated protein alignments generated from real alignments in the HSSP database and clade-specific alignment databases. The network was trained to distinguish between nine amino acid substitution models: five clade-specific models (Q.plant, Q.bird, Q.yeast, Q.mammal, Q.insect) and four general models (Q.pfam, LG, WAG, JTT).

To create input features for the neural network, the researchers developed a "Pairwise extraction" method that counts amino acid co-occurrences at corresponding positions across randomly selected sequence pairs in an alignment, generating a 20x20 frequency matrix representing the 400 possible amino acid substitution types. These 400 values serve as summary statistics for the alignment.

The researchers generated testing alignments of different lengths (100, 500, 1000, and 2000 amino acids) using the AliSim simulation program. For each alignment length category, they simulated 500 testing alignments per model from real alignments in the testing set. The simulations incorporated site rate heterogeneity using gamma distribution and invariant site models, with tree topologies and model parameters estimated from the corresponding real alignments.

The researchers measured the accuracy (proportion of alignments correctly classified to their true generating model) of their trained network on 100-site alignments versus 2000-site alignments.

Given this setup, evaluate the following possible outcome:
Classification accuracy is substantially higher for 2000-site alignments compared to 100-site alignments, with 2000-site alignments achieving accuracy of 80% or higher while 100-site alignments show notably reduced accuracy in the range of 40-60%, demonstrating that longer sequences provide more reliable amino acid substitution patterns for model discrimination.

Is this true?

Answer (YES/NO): NO